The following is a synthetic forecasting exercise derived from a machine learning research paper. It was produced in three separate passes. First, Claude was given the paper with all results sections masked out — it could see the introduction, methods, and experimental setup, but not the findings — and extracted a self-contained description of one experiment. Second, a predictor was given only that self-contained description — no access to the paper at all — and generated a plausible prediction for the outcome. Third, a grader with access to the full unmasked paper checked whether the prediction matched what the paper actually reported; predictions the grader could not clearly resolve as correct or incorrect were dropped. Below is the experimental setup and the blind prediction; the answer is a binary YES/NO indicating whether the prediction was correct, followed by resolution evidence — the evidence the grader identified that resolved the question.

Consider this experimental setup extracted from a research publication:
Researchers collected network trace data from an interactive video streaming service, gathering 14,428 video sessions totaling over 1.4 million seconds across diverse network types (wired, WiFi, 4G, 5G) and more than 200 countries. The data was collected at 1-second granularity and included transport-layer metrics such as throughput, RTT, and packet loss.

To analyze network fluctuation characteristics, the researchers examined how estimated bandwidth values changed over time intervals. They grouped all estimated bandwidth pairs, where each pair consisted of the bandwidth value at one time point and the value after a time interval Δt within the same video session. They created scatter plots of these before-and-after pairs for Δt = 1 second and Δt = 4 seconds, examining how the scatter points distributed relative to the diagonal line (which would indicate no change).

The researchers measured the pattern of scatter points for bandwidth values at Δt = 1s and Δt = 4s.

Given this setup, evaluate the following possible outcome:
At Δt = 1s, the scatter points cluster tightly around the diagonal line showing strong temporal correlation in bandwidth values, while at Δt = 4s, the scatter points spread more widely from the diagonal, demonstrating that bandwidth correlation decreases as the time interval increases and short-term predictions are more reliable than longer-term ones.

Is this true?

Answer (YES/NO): NO